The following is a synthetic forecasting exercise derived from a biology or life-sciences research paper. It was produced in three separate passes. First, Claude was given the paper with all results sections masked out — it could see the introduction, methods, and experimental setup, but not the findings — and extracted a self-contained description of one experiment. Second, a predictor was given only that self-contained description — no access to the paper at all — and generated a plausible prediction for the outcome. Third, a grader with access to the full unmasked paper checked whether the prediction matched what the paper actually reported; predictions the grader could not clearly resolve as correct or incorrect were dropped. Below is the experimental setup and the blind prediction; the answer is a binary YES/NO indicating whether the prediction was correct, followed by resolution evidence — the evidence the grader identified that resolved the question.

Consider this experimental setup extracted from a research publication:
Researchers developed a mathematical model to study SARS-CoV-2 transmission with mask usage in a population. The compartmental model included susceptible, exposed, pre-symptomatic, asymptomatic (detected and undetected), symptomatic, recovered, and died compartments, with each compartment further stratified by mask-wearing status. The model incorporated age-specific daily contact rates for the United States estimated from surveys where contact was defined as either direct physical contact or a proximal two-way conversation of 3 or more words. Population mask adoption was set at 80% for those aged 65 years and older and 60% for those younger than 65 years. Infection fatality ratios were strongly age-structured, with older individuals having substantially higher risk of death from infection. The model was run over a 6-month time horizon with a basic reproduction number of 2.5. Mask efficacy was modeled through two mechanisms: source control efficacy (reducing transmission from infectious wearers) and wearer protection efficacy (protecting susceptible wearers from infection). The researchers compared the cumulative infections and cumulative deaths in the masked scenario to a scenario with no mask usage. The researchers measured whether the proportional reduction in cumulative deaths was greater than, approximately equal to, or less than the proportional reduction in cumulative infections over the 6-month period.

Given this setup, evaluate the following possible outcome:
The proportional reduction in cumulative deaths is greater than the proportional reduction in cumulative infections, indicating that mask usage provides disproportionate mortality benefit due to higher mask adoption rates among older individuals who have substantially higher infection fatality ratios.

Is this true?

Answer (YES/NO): YES